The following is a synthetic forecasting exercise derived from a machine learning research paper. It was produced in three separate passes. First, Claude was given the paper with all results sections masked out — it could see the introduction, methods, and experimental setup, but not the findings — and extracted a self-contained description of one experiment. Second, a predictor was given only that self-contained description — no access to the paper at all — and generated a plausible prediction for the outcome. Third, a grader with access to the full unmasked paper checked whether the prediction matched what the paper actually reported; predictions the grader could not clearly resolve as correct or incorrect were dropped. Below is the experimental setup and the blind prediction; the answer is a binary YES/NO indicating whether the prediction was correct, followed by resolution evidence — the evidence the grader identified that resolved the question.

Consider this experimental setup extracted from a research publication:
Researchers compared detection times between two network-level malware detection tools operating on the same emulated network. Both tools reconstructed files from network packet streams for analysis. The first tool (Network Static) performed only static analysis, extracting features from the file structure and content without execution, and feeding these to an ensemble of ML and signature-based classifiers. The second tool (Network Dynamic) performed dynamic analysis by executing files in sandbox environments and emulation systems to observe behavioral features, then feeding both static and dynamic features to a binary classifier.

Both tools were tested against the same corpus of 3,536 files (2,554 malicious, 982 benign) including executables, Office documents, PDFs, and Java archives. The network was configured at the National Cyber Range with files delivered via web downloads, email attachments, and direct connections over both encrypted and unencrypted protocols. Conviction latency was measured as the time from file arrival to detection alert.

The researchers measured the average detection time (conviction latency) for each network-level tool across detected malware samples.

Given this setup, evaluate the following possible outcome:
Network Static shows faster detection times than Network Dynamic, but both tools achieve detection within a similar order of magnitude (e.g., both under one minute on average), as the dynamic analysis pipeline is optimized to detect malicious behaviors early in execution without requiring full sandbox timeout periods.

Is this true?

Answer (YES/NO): NO